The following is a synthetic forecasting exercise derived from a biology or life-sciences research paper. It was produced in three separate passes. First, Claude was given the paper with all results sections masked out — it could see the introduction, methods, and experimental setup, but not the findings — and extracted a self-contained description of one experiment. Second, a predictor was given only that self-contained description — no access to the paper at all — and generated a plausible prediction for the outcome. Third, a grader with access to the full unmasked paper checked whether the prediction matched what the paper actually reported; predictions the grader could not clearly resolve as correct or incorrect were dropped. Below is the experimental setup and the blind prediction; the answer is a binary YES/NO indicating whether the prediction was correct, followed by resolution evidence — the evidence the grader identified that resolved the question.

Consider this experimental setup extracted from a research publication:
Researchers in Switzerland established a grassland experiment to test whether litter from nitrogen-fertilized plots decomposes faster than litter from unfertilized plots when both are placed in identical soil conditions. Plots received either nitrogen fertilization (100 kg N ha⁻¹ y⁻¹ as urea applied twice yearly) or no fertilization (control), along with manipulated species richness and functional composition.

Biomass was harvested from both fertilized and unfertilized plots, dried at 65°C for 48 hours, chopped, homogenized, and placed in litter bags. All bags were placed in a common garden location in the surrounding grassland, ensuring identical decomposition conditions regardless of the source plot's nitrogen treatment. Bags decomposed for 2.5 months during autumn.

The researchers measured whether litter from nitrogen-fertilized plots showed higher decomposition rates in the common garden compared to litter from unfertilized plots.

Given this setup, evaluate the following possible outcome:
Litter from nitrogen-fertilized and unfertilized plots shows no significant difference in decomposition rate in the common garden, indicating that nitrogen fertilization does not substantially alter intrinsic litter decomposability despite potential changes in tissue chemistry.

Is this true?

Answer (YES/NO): NO